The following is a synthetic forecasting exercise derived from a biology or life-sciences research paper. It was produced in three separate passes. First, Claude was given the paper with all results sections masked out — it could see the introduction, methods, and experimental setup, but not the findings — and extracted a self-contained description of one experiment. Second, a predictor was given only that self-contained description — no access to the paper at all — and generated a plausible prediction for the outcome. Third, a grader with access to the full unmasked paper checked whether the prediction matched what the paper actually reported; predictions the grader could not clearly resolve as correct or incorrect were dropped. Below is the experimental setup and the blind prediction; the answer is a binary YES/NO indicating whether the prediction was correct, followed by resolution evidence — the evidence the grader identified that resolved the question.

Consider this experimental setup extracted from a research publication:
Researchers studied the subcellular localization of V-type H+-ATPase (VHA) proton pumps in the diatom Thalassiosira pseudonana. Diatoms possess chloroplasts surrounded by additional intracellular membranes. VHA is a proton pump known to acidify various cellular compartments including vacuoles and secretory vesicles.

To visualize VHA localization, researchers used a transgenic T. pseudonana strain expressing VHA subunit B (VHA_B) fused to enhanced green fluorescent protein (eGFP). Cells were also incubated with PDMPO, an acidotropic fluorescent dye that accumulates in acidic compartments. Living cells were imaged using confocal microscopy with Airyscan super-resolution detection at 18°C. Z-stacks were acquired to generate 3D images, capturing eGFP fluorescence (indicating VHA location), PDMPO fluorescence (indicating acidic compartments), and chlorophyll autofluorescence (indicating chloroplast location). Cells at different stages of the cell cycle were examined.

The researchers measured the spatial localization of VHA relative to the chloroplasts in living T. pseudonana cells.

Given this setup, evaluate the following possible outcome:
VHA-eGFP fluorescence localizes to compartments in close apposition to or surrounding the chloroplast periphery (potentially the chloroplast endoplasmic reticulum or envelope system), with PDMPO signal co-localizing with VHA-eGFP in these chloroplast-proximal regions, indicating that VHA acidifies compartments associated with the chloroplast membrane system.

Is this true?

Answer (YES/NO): YES